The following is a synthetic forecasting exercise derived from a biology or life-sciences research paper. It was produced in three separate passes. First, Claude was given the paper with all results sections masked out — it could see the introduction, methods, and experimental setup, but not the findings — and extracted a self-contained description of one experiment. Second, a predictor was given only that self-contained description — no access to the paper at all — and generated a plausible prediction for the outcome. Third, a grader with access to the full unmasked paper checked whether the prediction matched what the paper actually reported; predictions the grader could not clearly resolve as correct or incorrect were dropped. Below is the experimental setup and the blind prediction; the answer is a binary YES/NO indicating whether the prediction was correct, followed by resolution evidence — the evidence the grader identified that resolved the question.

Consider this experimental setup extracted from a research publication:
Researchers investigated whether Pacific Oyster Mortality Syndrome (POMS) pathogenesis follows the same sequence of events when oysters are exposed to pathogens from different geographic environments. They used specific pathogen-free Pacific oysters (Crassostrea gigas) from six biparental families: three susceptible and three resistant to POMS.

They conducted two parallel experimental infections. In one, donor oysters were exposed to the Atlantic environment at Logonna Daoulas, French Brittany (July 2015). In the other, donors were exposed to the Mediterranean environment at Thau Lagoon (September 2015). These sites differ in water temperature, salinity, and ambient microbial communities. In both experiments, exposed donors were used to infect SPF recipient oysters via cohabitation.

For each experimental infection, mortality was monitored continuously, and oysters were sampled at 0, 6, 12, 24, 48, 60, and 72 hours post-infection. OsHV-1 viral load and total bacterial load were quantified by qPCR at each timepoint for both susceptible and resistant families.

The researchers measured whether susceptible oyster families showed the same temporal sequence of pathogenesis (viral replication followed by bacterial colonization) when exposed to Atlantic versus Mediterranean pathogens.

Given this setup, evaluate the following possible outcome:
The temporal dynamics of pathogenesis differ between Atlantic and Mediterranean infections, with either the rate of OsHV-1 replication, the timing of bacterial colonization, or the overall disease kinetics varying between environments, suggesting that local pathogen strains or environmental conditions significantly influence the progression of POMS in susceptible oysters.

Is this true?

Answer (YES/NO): NO